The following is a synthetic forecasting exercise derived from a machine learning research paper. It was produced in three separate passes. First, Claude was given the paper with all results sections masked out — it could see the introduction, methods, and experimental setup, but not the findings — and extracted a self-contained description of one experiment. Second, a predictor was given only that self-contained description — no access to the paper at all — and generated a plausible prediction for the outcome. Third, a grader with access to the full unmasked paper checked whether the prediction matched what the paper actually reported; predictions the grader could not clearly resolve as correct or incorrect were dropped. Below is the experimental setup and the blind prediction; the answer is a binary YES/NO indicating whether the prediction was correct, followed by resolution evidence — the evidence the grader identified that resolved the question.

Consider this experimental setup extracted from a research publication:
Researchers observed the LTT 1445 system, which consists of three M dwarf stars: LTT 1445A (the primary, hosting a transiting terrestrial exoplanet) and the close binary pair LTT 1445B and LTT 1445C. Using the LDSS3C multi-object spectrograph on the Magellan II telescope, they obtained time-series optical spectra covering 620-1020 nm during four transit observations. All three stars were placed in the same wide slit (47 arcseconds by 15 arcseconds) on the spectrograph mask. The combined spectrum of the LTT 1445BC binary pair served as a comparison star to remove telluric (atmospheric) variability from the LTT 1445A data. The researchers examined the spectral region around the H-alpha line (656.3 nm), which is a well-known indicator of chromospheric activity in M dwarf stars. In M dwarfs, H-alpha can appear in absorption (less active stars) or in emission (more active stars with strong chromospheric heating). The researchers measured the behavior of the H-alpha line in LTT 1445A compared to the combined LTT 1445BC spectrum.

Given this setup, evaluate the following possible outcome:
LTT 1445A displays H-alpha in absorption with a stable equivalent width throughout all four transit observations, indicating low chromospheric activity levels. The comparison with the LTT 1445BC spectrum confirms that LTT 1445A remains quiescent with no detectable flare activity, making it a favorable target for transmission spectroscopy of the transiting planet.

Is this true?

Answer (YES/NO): NO